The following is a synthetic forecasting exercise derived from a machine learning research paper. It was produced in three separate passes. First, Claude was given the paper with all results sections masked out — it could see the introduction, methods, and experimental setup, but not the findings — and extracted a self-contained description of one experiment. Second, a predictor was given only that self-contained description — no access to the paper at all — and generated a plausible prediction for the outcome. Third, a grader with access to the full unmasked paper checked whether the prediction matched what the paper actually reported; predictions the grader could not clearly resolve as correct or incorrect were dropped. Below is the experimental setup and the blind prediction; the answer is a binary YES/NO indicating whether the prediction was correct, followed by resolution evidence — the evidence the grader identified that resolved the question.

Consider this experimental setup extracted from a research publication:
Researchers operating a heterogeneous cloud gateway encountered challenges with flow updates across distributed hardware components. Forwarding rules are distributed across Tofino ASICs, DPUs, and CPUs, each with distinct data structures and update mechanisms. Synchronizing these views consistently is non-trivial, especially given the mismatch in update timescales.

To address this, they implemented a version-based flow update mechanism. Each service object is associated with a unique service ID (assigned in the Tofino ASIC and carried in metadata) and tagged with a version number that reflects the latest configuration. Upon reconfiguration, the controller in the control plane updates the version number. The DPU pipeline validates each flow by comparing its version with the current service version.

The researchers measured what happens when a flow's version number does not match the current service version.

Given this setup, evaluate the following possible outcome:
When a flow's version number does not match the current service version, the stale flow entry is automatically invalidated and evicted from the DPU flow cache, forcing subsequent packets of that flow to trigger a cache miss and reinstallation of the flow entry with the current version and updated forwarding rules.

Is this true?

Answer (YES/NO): NO